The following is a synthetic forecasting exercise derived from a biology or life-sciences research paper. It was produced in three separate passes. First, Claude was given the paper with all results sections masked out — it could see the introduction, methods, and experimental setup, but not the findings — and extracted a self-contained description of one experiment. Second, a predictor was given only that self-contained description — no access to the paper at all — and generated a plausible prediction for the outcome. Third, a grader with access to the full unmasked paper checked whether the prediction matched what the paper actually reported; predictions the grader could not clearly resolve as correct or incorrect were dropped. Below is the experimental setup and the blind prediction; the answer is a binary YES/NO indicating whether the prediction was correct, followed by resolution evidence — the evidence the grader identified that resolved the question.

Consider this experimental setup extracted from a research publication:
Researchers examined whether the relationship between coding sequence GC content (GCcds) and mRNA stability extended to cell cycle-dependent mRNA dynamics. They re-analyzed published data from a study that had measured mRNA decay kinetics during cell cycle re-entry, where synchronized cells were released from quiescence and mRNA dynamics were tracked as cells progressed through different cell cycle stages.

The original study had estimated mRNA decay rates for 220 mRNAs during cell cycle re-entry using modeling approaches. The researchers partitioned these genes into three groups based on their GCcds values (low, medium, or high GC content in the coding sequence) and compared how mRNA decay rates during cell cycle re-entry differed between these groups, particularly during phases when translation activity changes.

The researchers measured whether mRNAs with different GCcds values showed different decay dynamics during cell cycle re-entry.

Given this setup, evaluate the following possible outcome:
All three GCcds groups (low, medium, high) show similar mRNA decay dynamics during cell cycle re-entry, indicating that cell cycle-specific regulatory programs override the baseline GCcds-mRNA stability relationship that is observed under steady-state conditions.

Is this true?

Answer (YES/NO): NO